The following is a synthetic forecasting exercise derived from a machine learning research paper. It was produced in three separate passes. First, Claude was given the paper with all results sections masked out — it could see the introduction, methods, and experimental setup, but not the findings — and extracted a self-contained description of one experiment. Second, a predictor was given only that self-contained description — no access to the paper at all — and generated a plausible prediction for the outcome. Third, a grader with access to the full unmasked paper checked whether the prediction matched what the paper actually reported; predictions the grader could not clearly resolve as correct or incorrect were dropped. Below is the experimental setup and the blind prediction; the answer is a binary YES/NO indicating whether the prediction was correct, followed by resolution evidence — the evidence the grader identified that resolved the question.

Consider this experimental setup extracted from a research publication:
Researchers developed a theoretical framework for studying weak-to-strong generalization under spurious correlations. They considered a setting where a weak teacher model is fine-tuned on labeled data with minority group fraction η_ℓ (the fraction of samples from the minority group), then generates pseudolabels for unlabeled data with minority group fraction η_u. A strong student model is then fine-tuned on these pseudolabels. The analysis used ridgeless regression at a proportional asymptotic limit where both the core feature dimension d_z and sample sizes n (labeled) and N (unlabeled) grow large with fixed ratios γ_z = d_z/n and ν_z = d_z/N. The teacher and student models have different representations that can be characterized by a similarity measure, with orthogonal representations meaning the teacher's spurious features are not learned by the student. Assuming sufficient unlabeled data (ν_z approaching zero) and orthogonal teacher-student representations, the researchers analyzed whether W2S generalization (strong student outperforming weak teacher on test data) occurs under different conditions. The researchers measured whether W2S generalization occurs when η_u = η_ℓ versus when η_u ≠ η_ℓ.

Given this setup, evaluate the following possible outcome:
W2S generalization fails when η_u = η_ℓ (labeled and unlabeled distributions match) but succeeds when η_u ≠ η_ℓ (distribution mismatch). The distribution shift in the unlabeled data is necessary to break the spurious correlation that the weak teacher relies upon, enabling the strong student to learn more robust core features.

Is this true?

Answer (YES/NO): NO